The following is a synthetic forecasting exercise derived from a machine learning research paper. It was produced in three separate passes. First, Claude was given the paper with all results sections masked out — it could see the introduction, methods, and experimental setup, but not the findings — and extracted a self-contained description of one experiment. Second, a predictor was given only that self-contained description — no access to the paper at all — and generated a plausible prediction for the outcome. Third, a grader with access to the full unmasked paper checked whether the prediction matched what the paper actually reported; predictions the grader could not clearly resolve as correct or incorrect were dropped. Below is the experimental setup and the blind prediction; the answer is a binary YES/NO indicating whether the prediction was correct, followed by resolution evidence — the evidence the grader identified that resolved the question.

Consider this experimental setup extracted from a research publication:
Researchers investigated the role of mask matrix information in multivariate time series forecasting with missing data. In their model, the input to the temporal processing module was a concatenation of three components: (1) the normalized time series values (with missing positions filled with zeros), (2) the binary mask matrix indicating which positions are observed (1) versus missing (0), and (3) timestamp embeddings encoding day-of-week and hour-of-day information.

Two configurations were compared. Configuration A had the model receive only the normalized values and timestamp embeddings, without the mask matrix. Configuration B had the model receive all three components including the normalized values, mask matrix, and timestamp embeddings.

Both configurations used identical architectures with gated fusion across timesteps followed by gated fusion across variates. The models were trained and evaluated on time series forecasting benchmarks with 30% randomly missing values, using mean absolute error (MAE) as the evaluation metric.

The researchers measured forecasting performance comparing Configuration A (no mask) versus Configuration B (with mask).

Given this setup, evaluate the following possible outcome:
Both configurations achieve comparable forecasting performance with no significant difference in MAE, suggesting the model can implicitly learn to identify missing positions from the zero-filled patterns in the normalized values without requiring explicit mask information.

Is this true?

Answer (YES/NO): NO